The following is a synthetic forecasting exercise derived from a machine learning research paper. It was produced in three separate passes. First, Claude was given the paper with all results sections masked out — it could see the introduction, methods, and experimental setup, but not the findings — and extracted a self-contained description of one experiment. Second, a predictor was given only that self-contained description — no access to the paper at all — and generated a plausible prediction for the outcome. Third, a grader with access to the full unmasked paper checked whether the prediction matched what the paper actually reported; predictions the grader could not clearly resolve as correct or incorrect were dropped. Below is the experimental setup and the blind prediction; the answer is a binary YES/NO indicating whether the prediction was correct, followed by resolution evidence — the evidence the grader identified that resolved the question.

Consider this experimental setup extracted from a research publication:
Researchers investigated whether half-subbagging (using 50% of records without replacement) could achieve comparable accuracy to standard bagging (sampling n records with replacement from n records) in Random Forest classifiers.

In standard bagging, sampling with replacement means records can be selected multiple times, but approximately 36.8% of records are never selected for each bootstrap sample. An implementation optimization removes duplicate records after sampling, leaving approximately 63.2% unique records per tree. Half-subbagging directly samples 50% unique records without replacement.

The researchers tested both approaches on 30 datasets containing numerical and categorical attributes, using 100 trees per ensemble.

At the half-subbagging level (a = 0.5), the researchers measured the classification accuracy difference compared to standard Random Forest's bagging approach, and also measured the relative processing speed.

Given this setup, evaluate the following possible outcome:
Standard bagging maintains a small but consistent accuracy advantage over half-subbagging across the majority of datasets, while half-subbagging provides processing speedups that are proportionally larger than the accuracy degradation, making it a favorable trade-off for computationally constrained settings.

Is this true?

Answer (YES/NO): YES